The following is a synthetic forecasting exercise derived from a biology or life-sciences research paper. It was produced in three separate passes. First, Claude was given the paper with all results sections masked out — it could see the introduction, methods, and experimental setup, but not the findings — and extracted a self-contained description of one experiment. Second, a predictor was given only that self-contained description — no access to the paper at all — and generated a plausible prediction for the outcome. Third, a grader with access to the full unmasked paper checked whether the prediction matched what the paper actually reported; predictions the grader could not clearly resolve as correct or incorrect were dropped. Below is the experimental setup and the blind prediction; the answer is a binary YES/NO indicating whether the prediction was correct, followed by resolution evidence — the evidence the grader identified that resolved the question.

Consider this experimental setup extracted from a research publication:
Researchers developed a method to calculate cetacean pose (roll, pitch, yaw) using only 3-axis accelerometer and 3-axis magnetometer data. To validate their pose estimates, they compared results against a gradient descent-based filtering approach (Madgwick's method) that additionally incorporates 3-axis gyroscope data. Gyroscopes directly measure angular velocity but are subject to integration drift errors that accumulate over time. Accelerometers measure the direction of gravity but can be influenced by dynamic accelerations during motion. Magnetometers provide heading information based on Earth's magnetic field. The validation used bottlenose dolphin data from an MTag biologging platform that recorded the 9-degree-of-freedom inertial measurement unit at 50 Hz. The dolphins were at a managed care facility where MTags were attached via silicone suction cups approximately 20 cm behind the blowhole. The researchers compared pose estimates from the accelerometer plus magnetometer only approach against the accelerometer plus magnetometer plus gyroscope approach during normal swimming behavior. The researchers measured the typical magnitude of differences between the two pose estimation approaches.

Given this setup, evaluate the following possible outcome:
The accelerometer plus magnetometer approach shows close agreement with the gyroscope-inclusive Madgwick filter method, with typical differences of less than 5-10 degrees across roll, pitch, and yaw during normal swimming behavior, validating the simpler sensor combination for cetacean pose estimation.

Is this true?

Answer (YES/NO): YES